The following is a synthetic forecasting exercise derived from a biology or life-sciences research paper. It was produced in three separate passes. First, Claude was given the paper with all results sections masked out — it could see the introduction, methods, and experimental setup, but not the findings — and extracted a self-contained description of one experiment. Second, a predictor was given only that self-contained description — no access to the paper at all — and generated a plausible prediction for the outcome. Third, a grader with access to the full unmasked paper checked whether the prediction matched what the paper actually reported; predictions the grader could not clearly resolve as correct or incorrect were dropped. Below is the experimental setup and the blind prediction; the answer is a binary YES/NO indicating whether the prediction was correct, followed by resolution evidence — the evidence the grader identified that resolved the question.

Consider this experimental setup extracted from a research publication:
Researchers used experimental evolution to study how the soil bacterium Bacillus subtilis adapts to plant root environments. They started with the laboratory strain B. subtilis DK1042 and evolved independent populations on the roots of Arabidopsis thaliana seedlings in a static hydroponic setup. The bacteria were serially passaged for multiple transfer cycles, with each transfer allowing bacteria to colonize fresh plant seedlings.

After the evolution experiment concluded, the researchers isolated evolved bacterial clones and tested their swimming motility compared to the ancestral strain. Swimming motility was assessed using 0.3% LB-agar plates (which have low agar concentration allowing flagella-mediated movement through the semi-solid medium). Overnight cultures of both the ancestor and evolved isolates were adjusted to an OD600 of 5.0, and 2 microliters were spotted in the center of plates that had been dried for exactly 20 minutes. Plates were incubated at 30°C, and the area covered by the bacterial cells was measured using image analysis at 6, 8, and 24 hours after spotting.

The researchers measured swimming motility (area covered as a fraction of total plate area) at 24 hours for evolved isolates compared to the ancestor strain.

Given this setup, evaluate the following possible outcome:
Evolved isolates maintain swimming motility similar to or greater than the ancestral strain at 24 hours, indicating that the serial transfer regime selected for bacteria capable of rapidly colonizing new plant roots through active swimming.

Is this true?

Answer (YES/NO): NO